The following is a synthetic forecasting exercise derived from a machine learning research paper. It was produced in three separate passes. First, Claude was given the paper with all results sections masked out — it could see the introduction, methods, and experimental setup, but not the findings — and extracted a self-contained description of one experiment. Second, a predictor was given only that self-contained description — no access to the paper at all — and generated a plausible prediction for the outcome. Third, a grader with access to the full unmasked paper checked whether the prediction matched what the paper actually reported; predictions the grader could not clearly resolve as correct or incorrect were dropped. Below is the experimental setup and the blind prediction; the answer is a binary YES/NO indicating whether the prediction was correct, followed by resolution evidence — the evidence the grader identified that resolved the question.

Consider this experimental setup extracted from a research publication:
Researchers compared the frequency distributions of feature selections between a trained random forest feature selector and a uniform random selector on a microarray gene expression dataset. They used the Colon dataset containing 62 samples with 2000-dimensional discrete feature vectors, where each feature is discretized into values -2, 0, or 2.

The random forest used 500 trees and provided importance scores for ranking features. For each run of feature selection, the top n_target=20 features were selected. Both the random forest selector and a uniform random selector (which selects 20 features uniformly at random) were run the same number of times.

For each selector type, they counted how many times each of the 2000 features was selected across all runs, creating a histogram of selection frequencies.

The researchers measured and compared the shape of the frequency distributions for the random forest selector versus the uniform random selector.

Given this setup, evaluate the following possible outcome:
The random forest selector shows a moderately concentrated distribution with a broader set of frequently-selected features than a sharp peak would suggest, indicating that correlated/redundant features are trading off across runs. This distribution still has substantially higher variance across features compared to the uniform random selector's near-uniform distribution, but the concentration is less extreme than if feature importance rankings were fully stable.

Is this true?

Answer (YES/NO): NO